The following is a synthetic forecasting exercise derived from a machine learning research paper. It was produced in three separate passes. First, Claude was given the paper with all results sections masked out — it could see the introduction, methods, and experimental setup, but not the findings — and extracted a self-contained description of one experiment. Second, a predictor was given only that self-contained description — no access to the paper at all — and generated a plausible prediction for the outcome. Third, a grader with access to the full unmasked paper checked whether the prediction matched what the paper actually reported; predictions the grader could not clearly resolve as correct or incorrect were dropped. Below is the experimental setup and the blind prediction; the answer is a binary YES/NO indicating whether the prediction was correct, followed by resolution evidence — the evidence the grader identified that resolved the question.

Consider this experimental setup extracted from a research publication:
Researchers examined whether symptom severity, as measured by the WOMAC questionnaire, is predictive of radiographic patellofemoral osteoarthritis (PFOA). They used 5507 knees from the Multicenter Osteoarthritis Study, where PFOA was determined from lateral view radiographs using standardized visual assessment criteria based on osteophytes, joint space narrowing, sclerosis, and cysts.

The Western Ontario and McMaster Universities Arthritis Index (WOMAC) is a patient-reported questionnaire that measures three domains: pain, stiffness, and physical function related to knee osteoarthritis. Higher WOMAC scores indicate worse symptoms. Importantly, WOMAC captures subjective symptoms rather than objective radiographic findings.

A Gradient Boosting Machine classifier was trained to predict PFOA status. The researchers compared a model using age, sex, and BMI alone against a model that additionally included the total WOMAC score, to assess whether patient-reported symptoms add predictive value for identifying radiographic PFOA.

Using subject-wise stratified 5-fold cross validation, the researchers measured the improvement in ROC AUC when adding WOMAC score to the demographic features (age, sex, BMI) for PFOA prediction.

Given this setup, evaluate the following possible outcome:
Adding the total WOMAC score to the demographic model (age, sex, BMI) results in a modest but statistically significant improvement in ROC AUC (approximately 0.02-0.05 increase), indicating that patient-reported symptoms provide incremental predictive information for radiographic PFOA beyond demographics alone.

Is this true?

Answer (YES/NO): NO